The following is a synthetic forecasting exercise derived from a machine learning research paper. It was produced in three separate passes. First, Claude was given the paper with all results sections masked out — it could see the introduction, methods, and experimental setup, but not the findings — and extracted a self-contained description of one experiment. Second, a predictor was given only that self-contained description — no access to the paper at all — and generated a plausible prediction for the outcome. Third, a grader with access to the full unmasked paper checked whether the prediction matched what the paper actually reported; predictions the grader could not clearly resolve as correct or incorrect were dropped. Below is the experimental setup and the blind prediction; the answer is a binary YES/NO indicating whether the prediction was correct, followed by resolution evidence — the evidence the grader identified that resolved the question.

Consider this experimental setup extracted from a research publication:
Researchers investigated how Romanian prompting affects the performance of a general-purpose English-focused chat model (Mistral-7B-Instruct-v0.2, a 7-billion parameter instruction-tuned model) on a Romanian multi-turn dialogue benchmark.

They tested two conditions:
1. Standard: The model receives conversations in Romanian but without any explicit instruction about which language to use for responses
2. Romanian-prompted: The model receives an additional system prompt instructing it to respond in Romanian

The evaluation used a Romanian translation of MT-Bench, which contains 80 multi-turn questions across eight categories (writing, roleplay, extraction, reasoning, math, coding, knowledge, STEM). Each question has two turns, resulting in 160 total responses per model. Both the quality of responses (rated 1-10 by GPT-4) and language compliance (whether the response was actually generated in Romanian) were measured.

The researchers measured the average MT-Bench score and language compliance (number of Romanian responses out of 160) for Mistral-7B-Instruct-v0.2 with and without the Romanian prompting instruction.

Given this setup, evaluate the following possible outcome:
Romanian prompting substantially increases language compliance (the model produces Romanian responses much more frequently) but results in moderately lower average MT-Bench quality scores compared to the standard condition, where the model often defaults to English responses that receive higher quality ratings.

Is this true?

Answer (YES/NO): NO